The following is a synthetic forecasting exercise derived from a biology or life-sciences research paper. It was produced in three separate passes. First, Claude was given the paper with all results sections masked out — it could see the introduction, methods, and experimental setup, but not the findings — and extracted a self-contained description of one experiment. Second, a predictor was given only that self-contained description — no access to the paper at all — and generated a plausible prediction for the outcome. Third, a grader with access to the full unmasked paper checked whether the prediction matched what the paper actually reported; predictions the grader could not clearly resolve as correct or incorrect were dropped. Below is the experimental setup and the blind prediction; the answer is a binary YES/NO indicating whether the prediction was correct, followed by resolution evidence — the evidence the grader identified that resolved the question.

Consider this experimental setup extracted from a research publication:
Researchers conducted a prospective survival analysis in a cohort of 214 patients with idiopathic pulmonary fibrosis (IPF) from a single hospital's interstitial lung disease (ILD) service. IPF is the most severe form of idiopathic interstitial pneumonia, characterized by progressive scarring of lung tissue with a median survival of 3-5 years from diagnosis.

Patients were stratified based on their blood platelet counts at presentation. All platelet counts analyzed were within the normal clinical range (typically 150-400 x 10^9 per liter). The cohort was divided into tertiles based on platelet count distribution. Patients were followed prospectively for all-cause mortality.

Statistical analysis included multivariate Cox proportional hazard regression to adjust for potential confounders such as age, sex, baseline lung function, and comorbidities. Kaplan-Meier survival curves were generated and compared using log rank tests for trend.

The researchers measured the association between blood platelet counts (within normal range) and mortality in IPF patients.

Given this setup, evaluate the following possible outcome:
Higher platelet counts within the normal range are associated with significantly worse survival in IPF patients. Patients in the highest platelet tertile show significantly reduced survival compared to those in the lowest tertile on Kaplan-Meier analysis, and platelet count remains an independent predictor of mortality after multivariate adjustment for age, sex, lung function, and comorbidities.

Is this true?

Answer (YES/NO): NO